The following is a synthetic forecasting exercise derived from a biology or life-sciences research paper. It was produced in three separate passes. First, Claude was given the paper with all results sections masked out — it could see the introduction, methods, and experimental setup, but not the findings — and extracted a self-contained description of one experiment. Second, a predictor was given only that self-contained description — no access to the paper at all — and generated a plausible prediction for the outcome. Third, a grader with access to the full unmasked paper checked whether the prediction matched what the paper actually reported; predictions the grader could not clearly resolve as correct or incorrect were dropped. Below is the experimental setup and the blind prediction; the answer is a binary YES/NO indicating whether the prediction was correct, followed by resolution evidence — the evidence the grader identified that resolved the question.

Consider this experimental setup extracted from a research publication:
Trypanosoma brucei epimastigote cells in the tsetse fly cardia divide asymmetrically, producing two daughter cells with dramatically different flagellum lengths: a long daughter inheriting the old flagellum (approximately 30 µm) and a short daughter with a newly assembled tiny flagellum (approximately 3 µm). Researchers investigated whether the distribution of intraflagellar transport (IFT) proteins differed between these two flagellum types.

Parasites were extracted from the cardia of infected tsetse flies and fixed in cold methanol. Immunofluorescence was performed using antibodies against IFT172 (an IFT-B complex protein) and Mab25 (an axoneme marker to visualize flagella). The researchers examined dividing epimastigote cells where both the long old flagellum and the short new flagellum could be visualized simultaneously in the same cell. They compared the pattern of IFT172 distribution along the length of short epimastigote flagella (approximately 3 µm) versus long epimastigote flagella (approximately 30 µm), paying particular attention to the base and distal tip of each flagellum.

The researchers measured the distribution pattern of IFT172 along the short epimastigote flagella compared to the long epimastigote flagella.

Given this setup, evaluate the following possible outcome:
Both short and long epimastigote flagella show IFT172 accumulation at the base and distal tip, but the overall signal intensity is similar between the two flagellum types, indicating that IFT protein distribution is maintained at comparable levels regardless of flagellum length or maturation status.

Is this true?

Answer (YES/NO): NO